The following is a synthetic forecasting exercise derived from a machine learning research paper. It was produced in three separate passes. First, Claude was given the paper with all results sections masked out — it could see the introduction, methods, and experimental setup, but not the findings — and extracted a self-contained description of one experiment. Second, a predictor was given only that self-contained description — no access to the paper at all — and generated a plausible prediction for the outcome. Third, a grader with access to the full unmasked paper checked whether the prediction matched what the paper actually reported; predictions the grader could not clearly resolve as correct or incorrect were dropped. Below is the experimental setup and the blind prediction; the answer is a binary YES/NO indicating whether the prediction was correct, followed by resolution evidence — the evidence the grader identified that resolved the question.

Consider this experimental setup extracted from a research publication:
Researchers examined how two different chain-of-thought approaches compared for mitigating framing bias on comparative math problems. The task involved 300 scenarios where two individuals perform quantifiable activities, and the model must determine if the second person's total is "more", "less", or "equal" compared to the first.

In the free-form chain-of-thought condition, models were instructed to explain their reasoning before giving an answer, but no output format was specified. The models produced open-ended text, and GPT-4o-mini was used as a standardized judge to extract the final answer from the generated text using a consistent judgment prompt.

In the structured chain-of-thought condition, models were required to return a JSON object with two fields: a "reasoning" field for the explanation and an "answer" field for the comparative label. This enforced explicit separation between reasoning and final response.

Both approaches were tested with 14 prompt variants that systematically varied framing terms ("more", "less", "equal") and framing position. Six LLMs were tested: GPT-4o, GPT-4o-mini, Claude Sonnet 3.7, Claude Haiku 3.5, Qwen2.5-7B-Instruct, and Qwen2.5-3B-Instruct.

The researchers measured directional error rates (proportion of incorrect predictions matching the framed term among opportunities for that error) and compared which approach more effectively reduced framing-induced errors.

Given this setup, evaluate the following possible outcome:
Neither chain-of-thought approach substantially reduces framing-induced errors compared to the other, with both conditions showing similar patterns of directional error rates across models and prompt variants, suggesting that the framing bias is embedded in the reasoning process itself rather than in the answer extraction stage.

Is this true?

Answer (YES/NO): NO